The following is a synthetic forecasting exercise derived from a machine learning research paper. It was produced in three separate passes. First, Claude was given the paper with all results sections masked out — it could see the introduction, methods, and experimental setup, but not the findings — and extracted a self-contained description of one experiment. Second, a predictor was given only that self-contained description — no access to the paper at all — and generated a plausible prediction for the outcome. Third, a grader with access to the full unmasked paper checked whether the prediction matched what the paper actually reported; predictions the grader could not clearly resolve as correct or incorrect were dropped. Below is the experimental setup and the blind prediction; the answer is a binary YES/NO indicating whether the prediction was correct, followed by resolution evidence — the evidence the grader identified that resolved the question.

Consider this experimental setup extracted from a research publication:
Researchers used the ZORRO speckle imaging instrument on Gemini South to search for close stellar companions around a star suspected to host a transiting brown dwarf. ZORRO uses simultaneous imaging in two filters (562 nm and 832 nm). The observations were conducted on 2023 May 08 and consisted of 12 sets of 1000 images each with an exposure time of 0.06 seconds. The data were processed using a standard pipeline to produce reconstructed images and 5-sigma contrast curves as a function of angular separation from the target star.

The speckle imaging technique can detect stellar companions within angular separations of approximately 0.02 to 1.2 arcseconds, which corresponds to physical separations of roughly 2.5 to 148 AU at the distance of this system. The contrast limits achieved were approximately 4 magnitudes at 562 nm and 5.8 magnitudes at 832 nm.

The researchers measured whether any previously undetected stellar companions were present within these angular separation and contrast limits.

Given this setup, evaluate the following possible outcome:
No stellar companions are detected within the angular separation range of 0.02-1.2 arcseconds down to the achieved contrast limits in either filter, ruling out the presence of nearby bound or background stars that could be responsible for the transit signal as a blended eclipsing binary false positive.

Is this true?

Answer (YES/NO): YES